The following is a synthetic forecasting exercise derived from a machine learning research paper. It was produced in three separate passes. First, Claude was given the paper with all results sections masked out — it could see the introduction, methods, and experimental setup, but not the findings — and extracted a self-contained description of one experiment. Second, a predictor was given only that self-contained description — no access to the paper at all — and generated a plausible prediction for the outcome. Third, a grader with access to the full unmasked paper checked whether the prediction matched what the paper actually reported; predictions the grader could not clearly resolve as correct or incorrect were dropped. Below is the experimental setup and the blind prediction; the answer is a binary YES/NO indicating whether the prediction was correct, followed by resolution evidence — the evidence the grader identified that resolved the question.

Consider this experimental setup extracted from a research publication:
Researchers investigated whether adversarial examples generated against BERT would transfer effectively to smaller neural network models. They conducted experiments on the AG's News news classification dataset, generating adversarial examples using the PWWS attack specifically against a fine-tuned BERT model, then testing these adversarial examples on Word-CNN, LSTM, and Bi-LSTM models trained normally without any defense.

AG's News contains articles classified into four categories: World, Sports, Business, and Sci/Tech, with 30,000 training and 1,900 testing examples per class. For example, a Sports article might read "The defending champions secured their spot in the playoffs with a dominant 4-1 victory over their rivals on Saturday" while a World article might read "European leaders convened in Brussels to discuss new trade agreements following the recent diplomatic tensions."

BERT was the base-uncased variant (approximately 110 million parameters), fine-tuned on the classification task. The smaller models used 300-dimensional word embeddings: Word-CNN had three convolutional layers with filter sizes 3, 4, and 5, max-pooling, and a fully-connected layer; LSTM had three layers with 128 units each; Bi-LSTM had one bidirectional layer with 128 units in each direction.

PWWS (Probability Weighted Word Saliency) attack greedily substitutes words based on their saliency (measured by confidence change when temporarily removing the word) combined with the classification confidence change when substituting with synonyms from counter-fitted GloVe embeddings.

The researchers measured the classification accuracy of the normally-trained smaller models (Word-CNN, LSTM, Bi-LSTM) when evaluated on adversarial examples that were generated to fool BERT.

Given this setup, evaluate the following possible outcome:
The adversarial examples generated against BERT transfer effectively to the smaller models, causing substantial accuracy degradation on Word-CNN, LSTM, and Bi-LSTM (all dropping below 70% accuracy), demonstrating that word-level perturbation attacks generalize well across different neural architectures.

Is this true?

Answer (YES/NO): NO